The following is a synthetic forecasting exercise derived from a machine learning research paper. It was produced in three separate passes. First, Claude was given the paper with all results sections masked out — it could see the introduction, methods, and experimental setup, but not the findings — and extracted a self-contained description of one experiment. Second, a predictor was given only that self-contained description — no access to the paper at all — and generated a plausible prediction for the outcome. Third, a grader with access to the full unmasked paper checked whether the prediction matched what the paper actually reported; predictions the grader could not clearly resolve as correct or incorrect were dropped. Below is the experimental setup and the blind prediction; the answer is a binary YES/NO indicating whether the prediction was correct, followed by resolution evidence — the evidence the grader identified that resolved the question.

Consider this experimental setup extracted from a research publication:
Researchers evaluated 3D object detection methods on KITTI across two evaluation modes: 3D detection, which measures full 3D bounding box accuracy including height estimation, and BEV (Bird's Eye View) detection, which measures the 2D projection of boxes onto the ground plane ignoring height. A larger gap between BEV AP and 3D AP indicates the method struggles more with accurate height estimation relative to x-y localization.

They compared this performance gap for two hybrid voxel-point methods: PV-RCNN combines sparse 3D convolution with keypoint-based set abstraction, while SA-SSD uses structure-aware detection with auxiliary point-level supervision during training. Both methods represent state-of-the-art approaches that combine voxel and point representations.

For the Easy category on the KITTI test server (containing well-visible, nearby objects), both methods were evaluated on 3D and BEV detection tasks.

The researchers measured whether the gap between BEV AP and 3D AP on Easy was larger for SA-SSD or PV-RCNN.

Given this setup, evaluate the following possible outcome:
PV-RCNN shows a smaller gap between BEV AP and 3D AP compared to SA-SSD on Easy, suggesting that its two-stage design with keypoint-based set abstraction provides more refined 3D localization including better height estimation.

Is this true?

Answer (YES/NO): YES